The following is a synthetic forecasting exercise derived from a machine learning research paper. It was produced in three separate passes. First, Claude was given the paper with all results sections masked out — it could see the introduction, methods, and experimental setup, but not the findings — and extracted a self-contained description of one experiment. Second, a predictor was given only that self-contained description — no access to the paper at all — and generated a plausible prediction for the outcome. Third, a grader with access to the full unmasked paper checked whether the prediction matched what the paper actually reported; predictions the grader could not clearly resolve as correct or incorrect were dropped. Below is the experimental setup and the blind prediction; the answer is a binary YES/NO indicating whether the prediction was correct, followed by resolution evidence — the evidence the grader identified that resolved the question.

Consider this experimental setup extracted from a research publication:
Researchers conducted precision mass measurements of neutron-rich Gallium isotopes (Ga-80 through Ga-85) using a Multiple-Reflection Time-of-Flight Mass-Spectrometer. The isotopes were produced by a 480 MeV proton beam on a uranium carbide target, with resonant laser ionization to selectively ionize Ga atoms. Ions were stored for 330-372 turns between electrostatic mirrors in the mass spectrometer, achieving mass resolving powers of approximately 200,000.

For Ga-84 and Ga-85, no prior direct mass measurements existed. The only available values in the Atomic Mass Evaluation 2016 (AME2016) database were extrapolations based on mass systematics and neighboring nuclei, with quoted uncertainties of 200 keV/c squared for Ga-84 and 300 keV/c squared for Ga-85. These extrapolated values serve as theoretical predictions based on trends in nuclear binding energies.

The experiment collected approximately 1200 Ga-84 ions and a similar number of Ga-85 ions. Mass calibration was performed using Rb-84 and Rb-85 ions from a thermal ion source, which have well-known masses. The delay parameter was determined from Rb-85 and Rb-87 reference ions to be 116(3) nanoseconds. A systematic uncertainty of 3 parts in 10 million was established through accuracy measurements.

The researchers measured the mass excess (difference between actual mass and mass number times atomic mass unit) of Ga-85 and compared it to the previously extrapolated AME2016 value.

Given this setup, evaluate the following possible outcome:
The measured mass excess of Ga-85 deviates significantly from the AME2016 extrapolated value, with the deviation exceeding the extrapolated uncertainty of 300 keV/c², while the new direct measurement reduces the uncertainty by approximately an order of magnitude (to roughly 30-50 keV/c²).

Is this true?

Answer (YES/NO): NO